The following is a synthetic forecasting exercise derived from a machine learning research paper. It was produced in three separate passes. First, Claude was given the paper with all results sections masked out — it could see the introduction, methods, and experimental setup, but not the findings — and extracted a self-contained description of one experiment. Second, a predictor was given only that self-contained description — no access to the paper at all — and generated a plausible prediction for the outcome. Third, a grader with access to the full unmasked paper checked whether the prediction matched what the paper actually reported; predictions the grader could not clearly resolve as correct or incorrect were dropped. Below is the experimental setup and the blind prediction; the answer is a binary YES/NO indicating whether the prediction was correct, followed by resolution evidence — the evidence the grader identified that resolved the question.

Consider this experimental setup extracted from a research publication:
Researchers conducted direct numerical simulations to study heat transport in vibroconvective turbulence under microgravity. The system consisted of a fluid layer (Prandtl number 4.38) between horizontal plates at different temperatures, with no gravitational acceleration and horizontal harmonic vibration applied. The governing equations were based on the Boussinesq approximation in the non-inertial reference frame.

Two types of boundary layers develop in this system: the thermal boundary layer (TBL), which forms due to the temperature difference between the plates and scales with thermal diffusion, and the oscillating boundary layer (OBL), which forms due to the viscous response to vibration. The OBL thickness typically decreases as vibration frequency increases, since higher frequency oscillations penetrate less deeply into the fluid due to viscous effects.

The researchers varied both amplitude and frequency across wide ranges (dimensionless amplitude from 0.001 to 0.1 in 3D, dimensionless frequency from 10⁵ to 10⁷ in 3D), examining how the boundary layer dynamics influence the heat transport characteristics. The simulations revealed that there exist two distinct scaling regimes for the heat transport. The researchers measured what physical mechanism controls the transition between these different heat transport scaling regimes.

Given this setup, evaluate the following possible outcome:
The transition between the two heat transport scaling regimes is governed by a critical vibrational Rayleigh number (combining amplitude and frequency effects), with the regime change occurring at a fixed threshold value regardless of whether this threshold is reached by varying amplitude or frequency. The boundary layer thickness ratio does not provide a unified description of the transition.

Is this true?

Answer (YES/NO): NO